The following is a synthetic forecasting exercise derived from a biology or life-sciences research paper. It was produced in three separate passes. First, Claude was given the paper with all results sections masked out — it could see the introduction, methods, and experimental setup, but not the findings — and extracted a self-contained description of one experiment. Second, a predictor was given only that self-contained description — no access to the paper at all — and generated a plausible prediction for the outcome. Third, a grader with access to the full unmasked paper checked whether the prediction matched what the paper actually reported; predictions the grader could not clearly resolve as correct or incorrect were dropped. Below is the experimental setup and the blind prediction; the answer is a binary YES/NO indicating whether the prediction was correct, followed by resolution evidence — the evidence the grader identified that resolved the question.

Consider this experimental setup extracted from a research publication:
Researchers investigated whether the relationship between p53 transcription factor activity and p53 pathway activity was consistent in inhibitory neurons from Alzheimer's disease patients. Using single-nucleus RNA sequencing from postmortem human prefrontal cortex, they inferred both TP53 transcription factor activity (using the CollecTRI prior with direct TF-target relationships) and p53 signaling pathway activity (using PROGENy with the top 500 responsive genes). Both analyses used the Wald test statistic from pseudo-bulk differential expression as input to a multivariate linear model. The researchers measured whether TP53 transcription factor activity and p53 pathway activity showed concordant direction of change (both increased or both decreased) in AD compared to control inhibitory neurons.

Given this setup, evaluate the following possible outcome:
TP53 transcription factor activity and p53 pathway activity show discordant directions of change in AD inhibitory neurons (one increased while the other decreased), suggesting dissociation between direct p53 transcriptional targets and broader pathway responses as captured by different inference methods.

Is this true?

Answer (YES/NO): NO